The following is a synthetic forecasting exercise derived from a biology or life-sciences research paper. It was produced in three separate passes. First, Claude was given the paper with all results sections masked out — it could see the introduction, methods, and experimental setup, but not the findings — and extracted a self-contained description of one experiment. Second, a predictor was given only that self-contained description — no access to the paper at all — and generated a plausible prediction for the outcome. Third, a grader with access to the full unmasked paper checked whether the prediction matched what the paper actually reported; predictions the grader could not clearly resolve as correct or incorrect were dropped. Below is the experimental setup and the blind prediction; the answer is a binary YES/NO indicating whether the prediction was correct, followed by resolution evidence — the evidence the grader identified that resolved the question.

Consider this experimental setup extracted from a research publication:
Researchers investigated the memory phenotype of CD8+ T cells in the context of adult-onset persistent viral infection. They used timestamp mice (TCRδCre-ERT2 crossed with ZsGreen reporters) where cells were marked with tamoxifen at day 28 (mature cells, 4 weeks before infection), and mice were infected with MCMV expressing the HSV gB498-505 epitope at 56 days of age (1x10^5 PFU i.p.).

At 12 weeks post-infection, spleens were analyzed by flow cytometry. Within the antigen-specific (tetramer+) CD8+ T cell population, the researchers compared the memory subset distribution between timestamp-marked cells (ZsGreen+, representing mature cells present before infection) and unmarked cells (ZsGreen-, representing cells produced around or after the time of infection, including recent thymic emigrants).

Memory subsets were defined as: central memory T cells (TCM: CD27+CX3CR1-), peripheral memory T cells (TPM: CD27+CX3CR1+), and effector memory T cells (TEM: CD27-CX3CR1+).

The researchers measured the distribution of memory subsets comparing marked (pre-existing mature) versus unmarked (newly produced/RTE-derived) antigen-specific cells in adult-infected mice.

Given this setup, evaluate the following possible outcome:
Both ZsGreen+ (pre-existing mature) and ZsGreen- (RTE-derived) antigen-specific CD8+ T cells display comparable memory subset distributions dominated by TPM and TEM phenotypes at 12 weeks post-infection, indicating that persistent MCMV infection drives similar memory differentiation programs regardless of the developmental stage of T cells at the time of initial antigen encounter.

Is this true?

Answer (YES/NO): NO